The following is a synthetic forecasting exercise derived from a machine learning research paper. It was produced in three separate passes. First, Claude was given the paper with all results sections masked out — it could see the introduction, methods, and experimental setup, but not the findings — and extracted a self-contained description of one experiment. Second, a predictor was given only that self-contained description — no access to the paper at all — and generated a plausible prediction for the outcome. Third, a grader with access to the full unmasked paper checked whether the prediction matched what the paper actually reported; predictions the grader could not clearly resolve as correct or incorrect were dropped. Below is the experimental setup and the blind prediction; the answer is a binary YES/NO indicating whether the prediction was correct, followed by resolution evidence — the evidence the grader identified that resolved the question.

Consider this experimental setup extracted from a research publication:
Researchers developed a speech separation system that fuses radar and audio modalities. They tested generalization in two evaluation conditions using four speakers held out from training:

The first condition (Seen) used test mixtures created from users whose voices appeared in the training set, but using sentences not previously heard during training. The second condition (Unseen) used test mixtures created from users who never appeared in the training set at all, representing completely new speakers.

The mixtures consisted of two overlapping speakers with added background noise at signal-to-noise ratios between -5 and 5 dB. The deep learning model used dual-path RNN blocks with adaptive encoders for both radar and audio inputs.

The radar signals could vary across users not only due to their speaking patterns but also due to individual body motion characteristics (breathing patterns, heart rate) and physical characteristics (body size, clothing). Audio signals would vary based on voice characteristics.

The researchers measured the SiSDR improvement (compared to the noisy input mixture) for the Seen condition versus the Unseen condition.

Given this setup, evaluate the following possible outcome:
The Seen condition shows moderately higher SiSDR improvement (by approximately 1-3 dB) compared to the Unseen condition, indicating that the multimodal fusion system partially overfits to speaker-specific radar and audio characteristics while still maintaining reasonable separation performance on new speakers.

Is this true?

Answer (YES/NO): NO